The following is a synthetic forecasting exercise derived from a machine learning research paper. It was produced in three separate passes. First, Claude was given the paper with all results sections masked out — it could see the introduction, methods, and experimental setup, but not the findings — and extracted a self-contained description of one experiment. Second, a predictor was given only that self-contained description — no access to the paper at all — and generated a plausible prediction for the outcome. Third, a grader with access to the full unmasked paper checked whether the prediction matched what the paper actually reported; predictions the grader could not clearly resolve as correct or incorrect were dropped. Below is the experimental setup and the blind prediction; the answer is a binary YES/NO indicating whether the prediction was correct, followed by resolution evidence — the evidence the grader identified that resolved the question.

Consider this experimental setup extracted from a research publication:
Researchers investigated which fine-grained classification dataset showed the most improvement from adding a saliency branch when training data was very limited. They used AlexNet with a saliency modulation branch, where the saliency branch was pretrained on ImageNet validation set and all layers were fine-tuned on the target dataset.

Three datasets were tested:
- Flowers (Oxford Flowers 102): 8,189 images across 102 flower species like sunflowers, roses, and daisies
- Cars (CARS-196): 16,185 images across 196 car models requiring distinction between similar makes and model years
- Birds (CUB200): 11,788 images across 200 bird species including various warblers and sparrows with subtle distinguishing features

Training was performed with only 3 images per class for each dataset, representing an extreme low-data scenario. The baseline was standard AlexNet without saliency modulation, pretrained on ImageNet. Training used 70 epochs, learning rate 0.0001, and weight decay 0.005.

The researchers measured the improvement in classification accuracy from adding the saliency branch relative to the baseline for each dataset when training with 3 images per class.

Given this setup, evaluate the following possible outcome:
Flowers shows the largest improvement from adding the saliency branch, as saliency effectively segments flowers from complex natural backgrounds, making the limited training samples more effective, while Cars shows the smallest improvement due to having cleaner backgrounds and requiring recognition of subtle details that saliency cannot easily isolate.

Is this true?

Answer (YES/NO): NO